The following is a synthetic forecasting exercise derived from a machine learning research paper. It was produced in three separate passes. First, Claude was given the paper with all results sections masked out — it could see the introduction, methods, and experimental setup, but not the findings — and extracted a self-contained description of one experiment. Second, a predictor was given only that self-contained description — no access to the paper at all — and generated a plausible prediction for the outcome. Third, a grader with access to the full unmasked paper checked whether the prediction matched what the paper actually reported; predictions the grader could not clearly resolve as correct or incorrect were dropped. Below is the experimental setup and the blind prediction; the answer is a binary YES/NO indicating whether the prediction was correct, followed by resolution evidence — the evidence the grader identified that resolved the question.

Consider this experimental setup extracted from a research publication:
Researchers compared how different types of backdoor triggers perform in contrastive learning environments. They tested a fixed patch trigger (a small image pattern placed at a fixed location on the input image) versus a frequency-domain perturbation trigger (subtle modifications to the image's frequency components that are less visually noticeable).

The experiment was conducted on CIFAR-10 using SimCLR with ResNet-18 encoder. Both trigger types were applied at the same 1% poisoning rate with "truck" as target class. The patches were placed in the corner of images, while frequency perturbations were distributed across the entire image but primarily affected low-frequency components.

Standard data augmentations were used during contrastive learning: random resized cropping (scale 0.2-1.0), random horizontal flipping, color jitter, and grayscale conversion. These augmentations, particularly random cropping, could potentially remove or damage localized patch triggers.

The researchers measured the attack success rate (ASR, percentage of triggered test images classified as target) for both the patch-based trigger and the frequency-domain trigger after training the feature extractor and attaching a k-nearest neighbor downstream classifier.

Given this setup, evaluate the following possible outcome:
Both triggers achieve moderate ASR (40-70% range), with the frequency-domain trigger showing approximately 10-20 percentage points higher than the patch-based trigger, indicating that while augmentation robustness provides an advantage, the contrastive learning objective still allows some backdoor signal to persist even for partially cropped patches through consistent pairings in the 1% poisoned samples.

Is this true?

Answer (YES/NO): NO